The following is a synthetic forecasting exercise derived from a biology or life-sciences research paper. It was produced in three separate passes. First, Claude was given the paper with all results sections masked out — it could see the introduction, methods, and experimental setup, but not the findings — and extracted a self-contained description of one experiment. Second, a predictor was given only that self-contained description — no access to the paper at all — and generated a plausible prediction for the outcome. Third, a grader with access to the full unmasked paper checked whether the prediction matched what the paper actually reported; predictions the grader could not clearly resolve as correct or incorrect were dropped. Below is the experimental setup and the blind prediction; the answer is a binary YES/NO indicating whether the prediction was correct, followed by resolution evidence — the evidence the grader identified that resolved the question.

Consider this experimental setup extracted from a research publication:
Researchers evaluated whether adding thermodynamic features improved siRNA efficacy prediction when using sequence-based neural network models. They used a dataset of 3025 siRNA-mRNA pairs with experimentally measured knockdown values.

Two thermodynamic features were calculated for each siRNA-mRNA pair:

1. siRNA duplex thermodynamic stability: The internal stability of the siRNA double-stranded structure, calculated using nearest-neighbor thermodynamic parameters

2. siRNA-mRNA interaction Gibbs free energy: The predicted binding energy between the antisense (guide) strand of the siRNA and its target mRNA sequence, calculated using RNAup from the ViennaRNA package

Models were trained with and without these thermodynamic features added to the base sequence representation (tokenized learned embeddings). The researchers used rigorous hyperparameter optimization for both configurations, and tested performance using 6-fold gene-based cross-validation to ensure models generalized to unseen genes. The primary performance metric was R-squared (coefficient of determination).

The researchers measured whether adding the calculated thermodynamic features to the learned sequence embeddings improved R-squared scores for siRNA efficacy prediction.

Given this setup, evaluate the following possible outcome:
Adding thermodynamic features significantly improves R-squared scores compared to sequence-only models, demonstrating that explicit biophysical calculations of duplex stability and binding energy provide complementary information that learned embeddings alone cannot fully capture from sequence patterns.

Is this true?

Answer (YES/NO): NO